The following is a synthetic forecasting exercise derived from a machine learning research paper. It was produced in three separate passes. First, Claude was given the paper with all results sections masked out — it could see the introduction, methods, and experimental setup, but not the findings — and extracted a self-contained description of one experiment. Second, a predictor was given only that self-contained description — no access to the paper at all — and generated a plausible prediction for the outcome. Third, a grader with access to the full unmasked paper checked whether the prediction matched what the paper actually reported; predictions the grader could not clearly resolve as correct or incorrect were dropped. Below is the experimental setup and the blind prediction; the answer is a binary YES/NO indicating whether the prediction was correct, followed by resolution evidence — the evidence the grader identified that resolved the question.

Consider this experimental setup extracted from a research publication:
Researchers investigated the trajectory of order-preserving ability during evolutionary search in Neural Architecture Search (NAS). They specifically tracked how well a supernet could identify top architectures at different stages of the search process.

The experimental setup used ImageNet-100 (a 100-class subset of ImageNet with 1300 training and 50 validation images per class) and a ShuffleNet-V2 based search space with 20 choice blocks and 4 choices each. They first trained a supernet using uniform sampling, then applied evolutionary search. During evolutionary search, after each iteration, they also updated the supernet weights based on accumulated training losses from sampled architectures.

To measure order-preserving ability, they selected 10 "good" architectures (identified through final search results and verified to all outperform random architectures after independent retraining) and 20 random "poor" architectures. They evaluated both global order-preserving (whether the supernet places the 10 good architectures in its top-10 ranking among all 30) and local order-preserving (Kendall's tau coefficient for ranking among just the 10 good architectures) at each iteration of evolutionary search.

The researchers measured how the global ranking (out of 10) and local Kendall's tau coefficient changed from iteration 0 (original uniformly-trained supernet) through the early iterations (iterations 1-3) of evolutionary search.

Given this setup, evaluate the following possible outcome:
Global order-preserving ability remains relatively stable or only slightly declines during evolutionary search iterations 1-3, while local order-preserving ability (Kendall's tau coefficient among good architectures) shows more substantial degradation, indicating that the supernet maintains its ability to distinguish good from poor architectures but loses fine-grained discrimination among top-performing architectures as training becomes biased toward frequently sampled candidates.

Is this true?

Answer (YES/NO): NO